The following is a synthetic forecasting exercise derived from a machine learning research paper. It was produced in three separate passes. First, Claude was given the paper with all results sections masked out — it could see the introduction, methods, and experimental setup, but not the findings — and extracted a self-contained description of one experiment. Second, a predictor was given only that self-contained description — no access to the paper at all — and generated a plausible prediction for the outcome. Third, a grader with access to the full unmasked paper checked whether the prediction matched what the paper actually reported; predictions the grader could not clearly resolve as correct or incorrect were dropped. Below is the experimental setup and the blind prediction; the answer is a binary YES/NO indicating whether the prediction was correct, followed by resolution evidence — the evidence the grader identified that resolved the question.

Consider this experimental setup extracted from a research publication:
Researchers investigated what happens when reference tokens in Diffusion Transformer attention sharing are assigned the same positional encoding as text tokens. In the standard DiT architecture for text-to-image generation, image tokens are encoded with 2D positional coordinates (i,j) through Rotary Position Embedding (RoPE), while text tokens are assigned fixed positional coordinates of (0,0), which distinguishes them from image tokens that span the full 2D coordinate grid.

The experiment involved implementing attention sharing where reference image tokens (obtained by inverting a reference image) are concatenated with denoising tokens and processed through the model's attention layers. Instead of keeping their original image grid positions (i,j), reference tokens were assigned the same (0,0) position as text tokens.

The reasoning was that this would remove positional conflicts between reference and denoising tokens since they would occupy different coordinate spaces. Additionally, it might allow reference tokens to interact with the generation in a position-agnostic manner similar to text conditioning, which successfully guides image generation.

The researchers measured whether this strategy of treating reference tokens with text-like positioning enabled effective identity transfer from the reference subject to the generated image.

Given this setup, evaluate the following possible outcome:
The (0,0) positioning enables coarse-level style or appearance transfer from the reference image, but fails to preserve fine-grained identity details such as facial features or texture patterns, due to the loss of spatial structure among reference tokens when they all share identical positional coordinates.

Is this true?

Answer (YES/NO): NO